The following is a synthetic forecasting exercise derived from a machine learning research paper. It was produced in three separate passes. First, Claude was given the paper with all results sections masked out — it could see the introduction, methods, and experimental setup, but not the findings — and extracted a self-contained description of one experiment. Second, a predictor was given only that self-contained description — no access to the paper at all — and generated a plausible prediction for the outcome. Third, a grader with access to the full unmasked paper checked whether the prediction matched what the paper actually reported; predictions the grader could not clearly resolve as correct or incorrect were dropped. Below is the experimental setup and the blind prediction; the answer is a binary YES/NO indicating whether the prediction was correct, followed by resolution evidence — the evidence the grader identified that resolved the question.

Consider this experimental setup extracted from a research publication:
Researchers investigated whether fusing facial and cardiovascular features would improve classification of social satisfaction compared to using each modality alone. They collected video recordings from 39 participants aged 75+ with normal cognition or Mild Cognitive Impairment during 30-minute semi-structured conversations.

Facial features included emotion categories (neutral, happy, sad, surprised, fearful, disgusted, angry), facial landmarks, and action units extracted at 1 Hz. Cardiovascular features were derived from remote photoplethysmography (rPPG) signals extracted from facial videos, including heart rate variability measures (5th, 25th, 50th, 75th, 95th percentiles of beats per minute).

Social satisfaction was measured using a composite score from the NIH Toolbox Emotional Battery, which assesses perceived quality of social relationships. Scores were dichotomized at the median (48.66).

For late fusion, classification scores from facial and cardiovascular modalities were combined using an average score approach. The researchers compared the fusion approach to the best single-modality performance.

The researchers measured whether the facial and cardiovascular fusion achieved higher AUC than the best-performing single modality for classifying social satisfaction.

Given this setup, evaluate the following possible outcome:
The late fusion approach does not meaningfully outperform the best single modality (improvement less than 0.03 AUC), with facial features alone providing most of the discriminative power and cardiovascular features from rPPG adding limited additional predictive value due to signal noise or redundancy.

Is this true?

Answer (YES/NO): YES